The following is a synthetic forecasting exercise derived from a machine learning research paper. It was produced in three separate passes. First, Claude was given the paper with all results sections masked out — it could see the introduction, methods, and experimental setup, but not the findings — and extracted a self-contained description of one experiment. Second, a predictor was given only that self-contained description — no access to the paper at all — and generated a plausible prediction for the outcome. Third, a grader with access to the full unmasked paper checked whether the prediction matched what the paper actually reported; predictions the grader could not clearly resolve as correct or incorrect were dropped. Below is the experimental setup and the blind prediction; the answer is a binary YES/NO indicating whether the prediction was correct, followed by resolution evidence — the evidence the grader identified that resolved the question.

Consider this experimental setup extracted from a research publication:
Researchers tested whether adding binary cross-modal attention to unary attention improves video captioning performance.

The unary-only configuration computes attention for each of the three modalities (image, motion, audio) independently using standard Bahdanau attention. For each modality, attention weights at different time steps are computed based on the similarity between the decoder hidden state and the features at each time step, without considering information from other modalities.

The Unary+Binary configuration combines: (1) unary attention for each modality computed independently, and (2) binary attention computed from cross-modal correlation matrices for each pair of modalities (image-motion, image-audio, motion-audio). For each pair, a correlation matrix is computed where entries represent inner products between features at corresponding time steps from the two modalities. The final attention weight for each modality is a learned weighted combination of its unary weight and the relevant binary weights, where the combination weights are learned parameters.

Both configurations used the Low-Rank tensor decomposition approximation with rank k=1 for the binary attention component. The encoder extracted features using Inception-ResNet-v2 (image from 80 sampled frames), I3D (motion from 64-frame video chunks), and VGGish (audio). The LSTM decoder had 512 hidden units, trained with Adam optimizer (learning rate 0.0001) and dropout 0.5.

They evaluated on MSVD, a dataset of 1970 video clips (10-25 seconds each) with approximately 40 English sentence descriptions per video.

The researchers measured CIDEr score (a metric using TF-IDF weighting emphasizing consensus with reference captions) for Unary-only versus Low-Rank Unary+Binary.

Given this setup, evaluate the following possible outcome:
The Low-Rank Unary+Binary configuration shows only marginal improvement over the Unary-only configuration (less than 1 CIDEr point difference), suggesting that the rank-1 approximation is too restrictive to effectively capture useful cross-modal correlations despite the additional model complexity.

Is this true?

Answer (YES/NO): NO